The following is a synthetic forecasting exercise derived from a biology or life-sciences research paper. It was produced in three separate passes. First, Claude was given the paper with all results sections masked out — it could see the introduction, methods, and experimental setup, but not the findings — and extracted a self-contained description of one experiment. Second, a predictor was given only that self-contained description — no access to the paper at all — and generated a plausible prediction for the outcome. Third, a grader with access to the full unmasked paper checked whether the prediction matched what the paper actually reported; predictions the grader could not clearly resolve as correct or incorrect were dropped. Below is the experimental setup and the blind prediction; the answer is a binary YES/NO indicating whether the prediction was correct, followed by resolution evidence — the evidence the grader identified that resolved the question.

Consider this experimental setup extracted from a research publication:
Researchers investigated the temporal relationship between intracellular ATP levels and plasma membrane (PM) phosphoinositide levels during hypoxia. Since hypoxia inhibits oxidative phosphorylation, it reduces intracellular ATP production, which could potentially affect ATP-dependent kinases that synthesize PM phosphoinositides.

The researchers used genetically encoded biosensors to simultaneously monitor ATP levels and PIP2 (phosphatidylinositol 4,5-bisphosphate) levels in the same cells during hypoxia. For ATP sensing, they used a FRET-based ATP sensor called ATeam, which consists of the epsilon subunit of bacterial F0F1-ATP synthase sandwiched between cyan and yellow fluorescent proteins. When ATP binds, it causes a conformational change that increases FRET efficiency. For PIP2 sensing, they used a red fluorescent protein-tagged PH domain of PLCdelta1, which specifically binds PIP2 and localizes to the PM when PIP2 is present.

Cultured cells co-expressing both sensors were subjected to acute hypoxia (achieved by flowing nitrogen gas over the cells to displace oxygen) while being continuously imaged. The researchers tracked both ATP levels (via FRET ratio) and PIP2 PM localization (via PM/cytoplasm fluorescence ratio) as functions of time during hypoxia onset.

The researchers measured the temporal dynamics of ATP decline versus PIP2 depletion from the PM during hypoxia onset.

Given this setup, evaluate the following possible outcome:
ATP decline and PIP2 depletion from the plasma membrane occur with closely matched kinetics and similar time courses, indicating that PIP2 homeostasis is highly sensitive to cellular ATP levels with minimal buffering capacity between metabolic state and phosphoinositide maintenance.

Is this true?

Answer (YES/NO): NO